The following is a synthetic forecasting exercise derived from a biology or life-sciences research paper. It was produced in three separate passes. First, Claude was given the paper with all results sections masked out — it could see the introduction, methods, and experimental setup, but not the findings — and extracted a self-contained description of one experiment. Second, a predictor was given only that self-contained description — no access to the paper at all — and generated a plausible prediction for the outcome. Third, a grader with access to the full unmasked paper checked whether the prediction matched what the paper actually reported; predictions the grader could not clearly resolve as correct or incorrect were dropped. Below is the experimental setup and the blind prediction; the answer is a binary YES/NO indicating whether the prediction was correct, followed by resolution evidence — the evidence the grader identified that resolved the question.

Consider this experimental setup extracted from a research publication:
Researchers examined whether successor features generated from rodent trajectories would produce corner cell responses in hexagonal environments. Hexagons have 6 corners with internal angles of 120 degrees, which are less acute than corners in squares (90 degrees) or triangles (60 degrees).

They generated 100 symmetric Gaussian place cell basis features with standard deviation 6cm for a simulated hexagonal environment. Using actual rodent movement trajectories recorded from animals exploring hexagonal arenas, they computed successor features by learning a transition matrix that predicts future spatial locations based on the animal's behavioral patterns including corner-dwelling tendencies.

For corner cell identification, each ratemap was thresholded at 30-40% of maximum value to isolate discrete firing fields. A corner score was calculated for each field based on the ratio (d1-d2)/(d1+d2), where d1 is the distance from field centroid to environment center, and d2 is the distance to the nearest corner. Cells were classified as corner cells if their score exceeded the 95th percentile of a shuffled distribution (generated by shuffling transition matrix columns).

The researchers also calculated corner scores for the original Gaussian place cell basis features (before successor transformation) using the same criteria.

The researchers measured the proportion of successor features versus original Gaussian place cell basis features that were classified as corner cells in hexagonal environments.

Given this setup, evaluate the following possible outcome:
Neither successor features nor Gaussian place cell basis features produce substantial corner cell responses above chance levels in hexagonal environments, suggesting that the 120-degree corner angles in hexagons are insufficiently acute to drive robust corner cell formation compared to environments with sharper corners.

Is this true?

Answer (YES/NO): NO